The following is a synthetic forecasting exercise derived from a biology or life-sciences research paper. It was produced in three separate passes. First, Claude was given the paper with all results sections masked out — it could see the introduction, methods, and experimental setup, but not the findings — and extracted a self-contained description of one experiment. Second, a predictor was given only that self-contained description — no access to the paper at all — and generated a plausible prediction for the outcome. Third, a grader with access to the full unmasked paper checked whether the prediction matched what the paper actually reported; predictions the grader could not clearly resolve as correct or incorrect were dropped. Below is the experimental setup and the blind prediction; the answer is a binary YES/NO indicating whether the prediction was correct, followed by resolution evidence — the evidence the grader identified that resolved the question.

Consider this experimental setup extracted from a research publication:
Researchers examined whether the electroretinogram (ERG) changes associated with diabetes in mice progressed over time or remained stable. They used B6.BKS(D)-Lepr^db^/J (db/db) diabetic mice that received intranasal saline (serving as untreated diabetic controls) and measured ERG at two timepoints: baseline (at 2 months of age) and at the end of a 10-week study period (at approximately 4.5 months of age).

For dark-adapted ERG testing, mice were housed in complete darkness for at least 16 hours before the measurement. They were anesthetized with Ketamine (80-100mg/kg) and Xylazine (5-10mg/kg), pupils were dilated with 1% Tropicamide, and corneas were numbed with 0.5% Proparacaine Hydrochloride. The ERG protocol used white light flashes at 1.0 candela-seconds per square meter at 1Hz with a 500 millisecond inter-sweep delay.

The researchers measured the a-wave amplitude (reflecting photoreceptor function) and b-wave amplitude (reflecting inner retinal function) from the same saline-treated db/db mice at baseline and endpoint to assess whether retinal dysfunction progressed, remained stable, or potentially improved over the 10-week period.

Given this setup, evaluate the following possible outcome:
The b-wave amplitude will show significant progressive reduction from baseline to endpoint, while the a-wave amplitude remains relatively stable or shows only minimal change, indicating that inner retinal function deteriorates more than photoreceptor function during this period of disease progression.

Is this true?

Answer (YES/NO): YES